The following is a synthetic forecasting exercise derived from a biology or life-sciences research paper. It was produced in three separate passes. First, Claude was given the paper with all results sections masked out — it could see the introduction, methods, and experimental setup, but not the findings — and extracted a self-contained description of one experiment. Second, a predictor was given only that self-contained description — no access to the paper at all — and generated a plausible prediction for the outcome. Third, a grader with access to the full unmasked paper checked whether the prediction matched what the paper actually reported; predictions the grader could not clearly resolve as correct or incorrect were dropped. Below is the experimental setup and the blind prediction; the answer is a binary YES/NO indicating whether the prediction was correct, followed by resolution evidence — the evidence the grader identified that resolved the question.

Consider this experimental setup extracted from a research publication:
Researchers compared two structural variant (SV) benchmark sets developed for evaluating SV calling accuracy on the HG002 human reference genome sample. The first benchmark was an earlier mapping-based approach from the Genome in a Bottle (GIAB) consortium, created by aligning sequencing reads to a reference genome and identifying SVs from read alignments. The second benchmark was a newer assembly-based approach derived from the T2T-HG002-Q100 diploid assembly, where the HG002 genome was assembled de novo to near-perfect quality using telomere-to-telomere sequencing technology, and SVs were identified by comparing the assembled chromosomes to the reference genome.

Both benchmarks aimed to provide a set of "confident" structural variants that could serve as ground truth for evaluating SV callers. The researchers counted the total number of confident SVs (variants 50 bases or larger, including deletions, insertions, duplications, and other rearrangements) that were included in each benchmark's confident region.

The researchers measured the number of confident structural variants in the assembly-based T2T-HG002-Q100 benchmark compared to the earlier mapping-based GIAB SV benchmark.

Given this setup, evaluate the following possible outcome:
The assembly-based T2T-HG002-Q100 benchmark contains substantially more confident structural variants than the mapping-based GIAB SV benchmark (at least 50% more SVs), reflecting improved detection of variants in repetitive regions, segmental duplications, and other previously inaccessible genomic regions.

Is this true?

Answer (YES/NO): YES